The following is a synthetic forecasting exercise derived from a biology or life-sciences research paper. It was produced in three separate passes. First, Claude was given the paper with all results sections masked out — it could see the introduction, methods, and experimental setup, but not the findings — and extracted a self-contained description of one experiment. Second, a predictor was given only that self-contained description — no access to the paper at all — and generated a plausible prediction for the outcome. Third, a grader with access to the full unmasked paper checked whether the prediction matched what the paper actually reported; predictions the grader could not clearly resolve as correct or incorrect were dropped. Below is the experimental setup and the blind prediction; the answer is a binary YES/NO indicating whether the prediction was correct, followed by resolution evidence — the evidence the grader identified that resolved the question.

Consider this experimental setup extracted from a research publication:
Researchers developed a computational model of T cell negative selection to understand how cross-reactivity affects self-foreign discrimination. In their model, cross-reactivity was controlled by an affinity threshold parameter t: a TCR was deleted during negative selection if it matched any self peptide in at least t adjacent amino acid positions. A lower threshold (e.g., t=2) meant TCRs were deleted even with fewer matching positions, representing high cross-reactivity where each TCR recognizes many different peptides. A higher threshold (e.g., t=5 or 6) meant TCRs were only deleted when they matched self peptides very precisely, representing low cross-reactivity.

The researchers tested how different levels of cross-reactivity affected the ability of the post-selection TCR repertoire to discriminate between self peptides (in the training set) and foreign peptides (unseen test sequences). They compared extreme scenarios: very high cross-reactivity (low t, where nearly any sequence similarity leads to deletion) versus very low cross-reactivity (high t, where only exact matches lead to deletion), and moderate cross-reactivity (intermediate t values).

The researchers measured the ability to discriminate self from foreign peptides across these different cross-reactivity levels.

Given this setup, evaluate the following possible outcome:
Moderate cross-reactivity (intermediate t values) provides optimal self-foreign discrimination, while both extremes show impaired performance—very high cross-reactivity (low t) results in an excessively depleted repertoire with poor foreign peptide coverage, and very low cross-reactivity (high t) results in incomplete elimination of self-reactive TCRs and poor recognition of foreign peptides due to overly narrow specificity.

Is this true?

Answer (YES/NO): YES